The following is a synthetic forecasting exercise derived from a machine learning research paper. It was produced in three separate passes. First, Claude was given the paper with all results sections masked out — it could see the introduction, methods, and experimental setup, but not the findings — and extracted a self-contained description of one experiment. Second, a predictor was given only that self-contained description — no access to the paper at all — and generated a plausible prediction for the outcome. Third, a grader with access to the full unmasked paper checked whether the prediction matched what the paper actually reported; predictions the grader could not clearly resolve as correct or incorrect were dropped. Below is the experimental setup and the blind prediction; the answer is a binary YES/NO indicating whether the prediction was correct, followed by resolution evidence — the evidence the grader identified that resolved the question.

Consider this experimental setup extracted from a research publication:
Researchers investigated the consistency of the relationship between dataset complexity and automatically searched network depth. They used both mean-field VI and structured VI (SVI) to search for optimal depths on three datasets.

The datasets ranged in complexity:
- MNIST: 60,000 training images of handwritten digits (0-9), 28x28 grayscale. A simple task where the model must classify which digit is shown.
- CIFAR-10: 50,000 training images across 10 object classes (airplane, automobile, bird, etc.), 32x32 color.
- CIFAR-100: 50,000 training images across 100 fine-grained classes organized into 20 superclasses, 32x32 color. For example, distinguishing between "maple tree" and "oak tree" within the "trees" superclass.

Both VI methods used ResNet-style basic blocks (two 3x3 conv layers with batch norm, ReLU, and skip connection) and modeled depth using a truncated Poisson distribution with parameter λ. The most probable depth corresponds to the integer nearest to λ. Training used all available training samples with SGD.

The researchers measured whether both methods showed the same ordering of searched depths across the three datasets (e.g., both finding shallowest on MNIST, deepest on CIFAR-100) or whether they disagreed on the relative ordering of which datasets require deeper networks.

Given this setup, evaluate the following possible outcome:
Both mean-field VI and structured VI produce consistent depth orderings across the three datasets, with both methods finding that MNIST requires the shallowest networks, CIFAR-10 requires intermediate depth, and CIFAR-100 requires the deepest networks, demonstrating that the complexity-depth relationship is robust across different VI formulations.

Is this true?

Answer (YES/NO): YES